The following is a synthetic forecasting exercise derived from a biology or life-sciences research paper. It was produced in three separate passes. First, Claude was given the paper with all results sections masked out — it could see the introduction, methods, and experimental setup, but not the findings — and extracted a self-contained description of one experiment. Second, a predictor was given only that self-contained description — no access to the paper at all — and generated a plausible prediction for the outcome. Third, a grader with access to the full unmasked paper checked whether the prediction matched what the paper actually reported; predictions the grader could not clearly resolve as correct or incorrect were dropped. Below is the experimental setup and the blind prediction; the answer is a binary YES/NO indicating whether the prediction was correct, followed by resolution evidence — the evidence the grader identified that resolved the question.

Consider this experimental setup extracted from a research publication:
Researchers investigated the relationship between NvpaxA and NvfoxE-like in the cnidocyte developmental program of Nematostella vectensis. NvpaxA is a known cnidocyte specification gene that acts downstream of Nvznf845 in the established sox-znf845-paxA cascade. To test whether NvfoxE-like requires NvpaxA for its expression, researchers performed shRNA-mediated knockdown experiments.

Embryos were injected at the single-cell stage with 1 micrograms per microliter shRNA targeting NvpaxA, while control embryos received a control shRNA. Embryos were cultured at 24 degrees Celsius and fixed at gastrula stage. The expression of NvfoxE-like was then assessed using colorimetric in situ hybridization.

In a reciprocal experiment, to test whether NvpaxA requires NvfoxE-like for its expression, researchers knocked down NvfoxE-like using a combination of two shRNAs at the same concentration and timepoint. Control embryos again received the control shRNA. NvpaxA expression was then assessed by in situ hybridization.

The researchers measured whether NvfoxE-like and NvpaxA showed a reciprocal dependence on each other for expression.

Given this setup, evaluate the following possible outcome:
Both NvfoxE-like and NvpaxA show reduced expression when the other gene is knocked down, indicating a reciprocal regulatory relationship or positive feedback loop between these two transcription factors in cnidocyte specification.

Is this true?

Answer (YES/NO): NO